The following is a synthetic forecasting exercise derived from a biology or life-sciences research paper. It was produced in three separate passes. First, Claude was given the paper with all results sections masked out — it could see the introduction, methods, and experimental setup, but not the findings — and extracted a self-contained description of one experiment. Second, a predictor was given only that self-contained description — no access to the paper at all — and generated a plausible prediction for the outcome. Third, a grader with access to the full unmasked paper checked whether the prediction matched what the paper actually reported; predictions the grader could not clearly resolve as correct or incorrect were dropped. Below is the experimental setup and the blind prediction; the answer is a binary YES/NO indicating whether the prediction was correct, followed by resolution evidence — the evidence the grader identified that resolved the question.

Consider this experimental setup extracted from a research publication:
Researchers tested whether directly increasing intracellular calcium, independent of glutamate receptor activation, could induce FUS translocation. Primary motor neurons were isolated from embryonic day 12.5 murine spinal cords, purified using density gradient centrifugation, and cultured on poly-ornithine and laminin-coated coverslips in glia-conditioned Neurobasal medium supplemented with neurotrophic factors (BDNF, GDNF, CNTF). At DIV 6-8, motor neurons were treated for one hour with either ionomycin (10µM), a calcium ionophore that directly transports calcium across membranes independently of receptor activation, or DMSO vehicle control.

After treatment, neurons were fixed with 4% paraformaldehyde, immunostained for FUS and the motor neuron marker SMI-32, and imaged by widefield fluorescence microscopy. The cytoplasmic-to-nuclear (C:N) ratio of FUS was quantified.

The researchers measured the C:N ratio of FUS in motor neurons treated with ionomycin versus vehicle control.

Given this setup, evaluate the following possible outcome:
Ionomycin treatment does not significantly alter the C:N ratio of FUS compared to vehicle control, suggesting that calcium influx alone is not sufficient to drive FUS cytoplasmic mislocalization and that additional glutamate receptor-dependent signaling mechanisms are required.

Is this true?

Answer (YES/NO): NO